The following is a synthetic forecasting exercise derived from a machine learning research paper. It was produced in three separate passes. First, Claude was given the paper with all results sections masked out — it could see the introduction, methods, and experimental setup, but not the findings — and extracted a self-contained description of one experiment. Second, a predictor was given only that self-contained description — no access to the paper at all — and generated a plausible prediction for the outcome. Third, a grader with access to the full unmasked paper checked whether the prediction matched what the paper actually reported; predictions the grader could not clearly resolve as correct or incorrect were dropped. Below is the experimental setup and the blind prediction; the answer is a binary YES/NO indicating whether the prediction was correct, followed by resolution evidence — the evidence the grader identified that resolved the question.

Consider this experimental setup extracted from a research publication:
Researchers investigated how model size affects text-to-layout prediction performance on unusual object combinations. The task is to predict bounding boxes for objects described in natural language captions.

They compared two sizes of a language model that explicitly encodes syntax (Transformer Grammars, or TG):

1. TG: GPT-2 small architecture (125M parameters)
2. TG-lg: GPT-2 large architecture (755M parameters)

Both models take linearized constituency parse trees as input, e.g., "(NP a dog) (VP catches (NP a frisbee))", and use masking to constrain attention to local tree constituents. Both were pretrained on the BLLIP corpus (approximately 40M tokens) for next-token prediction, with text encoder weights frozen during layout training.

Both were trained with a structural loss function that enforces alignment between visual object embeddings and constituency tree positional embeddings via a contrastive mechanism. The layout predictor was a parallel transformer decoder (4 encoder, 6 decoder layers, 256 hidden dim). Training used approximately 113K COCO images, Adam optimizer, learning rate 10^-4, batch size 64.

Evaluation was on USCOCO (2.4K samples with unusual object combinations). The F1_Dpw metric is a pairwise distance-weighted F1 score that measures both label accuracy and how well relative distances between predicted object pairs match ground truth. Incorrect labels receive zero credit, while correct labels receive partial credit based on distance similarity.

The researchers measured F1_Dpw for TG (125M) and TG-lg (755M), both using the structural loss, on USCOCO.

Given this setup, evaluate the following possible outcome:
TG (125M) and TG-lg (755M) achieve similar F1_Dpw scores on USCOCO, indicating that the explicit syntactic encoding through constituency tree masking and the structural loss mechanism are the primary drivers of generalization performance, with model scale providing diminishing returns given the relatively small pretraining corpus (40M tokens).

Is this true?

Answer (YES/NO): YES